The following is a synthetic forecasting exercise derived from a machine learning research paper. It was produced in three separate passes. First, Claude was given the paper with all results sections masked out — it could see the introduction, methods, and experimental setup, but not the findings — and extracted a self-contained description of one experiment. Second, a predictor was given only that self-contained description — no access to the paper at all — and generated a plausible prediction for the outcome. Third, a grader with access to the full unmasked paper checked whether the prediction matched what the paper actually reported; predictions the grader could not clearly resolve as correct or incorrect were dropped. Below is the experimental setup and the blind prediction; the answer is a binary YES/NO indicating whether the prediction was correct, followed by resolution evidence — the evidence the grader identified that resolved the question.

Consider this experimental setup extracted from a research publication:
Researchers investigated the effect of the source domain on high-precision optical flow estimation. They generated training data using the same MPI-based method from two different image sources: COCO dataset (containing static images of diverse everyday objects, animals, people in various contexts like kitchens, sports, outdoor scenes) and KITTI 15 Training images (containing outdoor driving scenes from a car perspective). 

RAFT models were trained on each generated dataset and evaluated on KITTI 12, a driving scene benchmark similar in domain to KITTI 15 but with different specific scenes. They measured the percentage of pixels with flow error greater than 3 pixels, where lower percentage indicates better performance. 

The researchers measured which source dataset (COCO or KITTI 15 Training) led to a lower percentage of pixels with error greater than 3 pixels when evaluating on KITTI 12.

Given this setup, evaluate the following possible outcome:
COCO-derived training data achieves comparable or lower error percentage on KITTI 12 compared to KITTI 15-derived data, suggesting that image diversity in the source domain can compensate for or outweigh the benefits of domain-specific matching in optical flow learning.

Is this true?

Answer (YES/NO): NO